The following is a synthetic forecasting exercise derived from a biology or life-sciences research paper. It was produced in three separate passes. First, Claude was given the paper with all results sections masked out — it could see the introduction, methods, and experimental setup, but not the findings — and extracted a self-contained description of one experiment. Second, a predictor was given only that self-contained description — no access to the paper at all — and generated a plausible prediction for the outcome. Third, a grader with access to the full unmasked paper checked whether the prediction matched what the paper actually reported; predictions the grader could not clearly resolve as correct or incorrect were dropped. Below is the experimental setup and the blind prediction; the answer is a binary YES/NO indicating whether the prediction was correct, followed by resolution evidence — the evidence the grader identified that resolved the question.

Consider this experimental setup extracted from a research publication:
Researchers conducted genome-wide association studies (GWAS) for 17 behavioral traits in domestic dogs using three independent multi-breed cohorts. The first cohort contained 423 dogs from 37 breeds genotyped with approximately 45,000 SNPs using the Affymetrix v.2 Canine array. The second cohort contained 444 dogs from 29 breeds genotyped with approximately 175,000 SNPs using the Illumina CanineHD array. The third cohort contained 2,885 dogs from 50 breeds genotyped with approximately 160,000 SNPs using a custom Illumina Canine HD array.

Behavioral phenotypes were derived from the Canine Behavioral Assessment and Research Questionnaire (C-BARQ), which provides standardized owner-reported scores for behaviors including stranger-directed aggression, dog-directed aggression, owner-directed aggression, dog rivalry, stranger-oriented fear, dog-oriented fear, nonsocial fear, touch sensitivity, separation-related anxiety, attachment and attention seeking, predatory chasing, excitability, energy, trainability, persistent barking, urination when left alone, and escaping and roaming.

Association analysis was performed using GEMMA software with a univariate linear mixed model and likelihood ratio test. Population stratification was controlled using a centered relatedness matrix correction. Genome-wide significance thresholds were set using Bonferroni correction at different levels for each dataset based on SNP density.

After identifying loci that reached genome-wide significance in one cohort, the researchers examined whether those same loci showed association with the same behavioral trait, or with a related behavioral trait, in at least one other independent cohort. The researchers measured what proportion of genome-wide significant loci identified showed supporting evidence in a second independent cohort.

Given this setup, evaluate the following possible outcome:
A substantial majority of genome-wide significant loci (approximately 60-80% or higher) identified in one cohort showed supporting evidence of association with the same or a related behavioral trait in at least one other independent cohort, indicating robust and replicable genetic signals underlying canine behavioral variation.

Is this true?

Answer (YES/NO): NO